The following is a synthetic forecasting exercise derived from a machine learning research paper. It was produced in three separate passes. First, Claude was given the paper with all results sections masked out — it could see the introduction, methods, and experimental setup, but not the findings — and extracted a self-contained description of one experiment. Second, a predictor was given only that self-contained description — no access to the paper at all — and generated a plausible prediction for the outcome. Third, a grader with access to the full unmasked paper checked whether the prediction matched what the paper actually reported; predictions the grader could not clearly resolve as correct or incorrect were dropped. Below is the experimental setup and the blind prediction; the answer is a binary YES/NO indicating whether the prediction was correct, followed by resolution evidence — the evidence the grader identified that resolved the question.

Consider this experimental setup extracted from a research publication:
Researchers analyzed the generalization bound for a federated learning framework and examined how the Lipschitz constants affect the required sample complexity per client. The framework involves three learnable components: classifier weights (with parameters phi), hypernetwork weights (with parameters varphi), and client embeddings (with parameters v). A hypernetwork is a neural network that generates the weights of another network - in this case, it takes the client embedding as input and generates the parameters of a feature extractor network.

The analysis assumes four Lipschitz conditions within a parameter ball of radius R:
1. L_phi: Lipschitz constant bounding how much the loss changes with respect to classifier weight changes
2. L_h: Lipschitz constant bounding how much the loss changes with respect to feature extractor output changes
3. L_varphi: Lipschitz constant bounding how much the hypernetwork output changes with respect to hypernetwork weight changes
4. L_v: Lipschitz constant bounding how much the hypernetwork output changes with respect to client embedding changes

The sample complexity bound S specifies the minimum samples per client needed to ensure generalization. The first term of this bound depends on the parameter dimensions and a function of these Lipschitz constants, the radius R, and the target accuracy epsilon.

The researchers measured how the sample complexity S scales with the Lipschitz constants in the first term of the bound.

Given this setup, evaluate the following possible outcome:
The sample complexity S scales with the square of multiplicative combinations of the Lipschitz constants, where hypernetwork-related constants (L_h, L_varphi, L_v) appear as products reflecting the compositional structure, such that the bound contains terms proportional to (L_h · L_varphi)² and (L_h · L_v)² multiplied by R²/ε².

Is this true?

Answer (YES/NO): NO